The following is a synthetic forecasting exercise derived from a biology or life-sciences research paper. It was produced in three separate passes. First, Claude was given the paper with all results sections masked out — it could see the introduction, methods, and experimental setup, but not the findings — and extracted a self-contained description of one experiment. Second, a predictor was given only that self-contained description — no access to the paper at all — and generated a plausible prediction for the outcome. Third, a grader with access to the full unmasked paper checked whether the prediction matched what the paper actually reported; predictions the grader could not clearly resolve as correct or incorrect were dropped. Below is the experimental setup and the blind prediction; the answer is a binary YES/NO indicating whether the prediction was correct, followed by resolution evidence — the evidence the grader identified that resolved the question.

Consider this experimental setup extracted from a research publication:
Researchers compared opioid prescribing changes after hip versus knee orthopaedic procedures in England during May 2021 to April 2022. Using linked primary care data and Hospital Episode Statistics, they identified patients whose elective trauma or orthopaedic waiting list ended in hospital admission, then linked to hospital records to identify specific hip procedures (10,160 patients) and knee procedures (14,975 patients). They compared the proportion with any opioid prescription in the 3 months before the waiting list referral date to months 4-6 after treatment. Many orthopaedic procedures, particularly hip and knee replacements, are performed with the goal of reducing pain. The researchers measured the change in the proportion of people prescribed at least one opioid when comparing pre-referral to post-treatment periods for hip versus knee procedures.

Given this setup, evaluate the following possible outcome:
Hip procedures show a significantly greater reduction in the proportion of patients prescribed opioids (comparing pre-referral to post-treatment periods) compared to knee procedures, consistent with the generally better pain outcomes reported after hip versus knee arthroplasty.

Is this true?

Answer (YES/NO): YES